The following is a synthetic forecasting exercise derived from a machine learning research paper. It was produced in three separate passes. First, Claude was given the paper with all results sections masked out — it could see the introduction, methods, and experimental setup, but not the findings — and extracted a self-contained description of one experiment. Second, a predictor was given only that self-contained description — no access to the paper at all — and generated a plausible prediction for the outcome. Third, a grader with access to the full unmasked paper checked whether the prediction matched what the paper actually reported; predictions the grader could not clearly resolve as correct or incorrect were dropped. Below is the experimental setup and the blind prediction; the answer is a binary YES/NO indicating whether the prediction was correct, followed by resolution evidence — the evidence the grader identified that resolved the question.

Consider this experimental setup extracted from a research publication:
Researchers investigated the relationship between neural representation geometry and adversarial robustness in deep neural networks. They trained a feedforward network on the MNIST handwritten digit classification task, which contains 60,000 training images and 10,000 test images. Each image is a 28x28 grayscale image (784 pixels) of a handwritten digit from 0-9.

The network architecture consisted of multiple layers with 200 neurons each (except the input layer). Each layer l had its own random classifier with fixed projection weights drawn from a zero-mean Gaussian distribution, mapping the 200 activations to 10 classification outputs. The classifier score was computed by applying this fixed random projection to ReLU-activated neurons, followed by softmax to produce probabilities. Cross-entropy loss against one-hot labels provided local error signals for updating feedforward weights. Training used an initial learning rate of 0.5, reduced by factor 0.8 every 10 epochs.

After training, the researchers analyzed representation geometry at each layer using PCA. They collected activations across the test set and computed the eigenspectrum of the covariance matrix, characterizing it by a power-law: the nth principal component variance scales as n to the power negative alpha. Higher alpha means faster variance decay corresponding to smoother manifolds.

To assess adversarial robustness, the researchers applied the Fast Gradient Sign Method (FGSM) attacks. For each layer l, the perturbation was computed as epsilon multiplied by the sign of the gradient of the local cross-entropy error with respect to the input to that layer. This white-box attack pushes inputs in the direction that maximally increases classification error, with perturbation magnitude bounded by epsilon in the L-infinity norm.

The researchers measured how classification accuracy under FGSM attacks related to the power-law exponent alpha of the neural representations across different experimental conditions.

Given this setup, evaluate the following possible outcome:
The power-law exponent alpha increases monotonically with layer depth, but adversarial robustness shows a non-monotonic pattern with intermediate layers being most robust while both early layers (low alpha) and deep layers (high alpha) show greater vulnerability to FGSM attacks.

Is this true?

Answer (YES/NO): NO